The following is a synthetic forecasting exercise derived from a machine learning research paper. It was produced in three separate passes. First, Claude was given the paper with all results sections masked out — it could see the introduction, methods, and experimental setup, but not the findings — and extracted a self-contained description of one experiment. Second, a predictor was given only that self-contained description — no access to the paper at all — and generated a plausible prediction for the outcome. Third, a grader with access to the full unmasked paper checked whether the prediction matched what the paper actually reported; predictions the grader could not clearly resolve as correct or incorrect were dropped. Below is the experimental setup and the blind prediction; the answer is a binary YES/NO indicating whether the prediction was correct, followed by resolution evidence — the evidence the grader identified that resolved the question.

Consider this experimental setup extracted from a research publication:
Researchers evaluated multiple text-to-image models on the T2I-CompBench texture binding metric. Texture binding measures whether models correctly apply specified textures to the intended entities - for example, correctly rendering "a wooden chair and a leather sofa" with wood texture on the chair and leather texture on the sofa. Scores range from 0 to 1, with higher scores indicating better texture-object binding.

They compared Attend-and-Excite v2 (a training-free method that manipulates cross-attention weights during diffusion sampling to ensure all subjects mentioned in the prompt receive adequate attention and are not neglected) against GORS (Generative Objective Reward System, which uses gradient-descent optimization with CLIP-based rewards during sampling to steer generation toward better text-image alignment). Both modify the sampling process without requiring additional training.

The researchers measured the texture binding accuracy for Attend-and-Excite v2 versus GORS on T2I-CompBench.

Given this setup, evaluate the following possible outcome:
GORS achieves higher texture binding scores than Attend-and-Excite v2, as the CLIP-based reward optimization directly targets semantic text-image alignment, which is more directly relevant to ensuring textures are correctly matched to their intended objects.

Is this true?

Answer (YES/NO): YES